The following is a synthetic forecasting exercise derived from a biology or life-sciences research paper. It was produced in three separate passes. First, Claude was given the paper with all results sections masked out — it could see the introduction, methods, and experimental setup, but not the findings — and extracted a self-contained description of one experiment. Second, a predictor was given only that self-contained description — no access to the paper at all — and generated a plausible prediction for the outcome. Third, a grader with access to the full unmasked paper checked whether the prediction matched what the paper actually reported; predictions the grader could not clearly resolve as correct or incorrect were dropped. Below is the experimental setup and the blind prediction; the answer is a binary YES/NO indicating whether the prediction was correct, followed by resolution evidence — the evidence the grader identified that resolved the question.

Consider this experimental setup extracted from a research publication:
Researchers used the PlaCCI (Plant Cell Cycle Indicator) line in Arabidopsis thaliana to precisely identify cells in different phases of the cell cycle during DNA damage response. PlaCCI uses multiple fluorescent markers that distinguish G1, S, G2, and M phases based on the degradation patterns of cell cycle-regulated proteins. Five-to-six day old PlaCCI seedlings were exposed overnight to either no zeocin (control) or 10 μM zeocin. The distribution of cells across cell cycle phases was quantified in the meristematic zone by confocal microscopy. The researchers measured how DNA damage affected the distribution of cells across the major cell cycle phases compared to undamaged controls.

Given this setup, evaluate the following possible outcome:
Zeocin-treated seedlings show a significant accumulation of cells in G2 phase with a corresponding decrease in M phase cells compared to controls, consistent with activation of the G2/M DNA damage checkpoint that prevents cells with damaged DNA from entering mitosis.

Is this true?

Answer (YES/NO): NO